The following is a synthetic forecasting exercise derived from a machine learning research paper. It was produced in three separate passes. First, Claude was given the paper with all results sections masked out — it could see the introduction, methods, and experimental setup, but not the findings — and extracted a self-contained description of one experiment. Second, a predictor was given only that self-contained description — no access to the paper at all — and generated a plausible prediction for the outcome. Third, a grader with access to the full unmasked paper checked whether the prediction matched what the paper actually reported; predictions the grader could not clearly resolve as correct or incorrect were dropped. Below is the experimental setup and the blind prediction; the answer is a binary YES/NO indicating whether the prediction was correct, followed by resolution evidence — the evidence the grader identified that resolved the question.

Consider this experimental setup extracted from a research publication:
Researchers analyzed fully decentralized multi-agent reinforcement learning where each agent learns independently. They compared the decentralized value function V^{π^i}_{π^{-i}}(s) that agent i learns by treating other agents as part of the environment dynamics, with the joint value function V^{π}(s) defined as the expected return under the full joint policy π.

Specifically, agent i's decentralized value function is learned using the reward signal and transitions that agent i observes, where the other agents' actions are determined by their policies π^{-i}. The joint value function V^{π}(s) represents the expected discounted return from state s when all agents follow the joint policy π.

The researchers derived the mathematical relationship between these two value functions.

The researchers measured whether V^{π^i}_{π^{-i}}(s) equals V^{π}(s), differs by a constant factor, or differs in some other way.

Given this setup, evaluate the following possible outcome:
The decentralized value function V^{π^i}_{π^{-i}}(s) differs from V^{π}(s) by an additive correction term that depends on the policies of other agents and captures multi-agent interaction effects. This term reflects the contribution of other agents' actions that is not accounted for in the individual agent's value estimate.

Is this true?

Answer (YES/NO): NO